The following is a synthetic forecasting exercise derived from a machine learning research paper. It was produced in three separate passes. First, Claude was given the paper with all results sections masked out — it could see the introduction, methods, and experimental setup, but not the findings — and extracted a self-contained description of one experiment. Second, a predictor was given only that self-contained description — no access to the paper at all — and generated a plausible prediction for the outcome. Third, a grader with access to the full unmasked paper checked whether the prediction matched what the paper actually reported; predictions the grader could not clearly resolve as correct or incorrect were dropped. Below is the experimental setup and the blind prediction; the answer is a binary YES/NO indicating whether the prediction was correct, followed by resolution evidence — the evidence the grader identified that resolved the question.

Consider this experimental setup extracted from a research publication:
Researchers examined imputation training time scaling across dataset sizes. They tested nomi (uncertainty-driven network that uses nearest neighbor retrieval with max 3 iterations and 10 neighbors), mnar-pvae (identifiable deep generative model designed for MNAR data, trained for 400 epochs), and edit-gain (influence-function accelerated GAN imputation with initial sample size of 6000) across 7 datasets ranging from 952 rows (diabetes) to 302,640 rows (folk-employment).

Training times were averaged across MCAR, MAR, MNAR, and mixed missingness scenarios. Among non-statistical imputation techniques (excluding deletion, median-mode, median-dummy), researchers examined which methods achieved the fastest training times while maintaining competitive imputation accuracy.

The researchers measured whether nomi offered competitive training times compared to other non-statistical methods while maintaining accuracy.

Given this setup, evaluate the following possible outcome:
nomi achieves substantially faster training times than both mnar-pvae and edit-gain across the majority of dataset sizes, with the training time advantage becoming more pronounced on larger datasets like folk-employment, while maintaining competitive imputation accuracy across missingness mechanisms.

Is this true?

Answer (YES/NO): NO